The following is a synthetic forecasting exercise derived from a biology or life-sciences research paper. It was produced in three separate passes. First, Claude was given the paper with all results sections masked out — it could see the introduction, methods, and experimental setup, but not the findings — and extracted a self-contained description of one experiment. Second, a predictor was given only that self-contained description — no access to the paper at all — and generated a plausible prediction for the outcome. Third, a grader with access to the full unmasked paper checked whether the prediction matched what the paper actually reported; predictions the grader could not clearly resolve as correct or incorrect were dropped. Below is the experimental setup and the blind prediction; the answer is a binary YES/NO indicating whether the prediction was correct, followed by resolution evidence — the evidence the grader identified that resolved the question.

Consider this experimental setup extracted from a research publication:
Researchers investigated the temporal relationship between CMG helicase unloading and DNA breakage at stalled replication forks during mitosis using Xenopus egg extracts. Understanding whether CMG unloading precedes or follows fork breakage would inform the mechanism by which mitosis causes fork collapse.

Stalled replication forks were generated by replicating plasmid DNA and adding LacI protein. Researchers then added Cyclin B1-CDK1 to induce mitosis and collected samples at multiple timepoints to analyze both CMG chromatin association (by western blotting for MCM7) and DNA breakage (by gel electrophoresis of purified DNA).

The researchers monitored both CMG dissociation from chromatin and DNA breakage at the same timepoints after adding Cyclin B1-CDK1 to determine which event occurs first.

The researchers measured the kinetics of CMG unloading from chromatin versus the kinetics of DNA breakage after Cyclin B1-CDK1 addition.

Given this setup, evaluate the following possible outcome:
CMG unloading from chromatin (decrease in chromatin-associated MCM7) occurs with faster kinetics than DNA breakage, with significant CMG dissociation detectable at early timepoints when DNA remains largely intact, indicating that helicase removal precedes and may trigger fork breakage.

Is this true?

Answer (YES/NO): YES